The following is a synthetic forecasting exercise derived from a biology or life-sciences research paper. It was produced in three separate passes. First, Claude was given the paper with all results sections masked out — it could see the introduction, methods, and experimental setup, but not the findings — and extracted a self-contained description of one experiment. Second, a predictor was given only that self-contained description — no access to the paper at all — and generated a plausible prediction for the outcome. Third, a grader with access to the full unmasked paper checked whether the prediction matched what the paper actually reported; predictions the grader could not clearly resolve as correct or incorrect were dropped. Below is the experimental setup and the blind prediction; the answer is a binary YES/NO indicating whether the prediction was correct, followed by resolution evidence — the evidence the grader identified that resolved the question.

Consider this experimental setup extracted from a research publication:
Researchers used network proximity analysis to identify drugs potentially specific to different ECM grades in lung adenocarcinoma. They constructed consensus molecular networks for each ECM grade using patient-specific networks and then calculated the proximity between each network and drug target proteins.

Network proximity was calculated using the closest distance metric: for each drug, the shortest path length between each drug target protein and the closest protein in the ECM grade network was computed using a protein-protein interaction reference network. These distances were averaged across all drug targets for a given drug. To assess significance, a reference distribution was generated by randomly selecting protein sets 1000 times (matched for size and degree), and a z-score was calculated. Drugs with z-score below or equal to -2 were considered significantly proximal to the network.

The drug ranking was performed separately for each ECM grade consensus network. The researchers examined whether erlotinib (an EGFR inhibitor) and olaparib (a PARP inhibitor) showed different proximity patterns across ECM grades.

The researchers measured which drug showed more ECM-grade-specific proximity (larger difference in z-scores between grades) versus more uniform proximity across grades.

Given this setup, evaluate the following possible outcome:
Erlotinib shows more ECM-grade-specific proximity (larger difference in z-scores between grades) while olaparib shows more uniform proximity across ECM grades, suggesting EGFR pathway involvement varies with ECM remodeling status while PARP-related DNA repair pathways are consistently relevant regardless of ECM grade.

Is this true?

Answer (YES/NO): NO